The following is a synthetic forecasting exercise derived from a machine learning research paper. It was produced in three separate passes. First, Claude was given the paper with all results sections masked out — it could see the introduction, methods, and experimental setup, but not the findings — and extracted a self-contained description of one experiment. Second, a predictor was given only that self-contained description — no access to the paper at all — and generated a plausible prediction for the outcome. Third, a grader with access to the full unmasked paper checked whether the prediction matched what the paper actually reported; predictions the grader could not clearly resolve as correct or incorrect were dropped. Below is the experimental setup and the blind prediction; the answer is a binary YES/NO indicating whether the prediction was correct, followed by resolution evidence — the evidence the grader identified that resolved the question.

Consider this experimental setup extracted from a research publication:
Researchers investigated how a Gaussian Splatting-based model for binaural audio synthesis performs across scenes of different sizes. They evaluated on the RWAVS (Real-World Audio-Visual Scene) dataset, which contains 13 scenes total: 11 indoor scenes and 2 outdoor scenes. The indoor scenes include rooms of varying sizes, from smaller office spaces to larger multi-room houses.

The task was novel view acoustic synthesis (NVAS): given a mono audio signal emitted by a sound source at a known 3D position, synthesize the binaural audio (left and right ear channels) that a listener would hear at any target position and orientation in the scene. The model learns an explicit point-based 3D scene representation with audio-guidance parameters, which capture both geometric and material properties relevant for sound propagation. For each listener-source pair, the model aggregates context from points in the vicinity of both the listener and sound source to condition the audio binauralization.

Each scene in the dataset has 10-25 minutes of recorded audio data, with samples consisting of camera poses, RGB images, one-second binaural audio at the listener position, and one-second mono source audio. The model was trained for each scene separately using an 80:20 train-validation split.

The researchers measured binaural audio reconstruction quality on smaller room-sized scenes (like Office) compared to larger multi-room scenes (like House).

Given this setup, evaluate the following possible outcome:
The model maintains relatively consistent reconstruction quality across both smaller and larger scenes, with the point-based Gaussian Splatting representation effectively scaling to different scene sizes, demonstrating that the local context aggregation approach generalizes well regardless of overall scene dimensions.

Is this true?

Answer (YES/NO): NO